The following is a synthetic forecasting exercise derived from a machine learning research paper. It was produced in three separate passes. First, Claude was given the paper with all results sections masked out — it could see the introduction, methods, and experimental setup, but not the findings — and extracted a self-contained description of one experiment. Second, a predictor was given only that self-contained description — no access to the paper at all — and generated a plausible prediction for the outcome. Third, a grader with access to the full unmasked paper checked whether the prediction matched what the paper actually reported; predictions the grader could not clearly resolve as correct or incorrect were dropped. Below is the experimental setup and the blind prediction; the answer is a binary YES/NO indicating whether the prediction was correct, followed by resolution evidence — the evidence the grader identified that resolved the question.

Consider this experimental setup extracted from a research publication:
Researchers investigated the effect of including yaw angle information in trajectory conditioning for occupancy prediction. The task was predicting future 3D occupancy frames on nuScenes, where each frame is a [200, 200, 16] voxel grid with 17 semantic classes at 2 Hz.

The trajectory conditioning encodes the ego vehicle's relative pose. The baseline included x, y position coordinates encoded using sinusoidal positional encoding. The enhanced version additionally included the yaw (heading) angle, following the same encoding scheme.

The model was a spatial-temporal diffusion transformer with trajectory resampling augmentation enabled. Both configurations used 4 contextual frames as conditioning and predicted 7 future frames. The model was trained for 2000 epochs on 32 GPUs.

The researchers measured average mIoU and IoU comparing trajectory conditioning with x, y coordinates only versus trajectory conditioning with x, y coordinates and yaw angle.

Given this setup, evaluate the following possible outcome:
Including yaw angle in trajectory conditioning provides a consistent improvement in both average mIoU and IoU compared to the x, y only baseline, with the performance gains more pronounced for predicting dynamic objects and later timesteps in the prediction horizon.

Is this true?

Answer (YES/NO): NO